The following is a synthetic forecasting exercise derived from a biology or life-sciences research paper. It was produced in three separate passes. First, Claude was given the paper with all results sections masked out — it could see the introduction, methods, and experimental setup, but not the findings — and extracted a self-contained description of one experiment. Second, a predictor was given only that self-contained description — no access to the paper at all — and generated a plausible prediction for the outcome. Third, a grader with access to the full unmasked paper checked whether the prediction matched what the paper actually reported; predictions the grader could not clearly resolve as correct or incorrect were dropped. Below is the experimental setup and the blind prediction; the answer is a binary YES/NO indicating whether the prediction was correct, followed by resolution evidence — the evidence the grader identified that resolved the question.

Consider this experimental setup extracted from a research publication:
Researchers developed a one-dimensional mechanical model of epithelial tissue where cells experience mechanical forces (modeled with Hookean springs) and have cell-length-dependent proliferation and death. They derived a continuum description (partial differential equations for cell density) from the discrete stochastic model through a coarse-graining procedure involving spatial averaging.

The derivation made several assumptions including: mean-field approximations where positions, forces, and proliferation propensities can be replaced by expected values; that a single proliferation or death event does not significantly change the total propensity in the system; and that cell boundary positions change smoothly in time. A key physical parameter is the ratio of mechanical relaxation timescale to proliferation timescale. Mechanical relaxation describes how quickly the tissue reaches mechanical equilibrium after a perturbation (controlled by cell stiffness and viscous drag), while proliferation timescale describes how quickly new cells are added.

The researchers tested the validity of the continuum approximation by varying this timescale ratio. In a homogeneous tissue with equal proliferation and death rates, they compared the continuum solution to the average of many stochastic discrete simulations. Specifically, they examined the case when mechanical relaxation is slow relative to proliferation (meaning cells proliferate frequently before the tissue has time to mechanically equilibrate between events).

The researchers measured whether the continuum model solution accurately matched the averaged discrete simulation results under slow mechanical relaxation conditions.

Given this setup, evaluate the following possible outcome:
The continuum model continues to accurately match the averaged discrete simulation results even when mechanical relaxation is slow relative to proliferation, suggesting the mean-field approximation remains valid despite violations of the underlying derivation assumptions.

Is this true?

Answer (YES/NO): NO